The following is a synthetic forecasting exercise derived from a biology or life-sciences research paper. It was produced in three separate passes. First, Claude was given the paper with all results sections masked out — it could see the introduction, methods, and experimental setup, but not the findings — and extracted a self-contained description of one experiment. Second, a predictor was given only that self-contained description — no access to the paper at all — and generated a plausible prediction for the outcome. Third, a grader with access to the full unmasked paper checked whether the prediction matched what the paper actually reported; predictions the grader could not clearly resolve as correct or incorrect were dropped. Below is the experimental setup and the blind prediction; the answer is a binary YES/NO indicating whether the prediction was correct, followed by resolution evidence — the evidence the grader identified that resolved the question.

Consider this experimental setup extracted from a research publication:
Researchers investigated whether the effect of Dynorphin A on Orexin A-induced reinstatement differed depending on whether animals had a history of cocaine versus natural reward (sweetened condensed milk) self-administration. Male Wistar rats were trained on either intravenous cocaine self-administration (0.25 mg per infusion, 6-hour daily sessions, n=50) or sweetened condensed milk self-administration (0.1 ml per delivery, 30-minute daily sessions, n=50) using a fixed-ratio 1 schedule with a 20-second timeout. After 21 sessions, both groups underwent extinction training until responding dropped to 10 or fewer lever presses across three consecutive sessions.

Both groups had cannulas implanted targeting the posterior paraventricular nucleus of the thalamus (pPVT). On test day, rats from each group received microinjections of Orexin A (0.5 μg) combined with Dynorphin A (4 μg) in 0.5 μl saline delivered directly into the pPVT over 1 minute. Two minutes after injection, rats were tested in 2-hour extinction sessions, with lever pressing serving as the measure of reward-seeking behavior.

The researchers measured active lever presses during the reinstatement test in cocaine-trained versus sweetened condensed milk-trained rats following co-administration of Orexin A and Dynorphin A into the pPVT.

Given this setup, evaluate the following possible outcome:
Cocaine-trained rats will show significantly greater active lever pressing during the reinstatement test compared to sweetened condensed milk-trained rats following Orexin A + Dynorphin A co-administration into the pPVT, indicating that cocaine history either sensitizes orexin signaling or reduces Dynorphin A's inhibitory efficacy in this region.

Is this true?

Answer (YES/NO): NO